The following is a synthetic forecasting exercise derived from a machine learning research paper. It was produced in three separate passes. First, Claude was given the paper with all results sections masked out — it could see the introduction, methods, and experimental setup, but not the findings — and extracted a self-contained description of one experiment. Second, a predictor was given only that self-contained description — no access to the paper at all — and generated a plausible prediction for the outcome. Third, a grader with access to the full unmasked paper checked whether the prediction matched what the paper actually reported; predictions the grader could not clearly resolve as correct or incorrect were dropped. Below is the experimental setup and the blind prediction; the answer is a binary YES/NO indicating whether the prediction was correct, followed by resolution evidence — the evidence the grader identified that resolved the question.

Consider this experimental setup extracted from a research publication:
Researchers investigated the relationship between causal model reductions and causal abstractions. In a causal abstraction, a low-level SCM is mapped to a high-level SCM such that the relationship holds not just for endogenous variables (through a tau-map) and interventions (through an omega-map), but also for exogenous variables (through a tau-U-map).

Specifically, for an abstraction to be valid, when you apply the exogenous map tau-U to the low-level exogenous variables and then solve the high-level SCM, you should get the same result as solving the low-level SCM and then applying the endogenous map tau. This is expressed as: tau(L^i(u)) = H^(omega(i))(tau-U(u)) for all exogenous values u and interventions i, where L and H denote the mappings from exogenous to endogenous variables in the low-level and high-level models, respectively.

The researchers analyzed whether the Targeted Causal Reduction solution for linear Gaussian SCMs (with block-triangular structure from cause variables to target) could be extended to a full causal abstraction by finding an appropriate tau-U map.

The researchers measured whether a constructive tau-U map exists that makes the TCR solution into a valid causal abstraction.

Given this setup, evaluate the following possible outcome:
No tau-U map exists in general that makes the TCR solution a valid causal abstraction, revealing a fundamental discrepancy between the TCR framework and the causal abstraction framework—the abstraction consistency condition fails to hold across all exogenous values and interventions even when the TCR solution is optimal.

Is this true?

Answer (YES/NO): NO